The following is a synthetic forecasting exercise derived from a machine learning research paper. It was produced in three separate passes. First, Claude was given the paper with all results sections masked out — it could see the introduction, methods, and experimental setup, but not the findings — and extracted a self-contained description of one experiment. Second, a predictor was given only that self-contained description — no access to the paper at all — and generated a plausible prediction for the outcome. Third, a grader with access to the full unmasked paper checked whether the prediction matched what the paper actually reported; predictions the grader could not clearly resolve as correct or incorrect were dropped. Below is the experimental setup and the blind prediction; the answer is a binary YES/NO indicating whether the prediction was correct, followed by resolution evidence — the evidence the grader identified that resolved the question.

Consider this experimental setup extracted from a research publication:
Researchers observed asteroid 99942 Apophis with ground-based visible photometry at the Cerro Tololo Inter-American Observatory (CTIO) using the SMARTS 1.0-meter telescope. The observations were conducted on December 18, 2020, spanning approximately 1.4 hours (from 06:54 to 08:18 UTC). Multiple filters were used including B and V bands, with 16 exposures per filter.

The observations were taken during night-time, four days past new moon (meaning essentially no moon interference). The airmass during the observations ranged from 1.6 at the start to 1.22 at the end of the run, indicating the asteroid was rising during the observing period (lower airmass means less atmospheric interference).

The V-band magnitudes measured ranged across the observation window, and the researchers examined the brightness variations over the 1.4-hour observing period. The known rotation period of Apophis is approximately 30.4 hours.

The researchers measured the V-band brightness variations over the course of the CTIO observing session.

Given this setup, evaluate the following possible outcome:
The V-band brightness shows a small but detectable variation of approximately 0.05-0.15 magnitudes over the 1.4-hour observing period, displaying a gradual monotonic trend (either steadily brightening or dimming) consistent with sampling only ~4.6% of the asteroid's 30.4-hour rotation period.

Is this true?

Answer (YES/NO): NO